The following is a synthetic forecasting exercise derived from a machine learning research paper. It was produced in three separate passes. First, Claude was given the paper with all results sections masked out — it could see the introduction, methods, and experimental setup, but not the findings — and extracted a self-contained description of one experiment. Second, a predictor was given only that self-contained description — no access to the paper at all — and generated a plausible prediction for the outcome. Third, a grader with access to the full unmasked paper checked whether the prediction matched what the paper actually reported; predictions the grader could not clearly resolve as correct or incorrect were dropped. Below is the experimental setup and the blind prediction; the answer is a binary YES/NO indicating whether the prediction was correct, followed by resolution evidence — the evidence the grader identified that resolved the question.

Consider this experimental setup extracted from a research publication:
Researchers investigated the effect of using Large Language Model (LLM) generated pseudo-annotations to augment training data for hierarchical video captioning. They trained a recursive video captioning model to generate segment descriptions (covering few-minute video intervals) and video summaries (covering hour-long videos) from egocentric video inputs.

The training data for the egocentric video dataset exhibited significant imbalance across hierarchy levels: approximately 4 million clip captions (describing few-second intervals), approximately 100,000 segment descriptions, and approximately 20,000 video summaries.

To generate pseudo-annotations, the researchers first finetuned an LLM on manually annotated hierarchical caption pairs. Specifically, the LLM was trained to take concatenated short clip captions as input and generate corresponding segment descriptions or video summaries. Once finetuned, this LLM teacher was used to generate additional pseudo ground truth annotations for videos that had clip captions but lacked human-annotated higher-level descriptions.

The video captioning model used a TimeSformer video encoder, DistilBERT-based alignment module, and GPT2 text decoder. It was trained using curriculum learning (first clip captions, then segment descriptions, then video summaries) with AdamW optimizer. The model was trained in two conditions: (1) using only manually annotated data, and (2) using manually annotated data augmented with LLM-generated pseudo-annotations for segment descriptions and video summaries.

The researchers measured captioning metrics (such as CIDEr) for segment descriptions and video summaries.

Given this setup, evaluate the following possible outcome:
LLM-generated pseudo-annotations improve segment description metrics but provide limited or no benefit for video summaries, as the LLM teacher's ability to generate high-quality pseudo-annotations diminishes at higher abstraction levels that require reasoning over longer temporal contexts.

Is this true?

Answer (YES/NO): NO